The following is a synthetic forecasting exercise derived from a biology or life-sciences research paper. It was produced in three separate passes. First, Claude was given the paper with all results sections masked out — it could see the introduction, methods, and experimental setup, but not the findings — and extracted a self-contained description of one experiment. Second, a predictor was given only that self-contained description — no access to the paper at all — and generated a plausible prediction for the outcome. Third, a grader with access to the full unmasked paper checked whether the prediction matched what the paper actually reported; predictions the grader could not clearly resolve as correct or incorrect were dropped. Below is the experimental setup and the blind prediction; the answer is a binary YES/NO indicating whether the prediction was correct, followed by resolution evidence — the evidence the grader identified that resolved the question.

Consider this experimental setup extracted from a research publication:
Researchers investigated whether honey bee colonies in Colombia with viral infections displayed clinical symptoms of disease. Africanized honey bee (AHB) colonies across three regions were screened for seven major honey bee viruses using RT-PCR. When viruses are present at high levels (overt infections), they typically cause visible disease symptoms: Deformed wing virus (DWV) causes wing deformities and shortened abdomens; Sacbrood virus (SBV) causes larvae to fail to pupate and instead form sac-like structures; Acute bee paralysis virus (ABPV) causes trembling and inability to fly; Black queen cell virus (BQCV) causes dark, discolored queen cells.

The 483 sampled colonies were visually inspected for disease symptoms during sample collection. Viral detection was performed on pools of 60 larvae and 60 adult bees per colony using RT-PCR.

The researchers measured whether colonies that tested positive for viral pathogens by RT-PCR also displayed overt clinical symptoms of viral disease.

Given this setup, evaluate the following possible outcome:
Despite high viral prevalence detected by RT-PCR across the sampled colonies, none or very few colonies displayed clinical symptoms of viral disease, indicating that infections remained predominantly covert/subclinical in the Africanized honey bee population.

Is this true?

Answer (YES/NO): YES